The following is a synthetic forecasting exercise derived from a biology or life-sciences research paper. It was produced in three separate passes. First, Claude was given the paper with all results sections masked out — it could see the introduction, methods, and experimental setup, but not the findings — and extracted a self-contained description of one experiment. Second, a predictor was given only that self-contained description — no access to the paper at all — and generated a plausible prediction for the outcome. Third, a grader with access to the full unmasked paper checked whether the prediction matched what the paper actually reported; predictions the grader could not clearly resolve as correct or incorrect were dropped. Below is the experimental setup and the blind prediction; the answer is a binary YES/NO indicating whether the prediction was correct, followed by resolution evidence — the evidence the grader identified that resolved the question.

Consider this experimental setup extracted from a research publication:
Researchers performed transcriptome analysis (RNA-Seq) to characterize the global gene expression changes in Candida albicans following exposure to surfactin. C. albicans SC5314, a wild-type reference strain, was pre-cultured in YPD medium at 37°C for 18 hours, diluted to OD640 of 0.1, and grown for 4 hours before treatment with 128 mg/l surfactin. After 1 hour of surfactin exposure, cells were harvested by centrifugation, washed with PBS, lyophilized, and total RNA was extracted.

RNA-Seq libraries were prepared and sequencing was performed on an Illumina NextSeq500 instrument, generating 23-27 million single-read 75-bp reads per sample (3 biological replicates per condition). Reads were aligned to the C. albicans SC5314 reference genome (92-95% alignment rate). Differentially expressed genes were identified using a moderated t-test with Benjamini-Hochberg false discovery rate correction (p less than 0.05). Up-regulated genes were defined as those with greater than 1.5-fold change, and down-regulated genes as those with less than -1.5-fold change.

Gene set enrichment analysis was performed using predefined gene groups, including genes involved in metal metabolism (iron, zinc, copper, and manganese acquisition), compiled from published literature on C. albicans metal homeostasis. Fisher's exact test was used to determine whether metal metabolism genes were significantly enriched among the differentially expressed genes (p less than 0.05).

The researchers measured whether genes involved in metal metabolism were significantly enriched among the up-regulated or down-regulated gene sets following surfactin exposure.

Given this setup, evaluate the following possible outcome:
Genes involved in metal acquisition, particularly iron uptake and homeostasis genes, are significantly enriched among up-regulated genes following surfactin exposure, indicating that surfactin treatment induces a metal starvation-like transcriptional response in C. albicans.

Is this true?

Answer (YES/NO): YES